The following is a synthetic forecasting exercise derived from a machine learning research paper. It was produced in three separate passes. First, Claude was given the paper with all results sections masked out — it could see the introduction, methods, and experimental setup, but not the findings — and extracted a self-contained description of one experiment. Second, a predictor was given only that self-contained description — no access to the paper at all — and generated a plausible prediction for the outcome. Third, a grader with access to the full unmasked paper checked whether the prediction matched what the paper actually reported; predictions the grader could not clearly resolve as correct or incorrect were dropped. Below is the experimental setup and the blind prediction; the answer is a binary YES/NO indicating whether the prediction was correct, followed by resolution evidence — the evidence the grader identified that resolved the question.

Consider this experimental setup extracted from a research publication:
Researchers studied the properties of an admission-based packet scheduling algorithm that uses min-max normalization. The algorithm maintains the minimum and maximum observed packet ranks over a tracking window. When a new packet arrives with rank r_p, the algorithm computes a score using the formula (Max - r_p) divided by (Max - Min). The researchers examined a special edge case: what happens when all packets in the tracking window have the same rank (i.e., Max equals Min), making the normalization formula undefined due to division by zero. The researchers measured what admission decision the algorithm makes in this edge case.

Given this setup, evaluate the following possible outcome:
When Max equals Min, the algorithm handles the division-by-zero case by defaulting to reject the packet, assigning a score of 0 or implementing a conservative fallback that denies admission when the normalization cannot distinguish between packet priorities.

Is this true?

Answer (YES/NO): NO